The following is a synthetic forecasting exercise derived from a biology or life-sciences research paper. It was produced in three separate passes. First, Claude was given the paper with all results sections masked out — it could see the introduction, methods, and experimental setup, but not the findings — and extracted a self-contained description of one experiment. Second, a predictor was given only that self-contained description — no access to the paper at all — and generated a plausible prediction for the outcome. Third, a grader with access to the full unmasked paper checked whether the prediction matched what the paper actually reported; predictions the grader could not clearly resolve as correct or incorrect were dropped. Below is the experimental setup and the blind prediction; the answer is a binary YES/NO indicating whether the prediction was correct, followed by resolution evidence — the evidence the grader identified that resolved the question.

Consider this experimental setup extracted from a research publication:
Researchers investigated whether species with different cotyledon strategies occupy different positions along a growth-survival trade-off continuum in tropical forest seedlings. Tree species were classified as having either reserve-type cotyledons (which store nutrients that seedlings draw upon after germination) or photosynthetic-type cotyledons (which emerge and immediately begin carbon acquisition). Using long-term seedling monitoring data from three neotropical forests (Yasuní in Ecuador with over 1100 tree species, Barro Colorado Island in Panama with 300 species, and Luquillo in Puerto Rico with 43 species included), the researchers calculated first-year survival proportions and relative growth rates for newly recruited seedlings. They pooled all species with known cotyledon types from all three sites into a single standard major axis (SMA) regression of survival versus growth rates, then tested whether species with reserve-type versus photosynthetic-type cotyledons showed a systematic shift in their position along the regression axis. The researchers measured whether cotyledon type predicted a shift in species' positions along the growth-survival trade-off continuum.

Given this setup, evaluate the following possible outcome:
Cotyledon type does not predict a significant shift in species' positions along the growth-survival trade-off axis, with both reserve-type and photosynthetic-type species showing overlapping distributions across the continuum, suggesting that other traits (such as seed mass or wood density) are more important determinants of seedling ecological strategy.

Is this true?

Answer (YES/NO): NO